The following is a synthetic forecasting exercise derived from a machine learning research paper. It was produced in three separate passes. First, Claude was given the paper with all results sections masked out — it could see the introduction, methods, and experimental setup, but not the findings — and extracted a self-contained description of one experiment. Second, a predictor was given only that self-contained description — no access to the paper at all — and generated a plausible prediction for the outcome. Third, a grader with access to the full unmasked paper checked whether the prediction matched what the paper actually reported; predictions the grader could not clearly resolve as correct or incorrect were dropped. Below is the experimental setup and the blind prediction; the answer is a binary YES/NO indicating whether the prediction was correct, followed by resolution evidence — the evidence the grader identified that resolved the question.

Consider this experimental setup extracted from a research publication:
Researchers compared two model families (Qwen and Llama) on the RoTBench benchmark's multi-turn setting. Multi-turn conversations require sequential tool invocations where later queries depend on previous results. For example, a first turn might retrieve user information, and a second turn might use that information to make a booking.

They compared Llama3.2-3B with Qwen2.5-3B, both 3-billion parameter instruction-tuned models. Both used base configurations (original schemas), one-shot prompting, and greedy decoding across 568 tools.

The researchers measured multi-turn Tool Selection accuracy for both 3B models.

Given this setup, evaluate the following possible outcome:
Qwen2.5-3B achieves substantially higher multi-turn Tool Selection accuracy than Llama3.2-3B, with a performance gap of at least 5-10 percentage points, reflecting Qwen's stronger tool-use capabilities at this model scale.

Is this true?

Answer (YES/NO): NO